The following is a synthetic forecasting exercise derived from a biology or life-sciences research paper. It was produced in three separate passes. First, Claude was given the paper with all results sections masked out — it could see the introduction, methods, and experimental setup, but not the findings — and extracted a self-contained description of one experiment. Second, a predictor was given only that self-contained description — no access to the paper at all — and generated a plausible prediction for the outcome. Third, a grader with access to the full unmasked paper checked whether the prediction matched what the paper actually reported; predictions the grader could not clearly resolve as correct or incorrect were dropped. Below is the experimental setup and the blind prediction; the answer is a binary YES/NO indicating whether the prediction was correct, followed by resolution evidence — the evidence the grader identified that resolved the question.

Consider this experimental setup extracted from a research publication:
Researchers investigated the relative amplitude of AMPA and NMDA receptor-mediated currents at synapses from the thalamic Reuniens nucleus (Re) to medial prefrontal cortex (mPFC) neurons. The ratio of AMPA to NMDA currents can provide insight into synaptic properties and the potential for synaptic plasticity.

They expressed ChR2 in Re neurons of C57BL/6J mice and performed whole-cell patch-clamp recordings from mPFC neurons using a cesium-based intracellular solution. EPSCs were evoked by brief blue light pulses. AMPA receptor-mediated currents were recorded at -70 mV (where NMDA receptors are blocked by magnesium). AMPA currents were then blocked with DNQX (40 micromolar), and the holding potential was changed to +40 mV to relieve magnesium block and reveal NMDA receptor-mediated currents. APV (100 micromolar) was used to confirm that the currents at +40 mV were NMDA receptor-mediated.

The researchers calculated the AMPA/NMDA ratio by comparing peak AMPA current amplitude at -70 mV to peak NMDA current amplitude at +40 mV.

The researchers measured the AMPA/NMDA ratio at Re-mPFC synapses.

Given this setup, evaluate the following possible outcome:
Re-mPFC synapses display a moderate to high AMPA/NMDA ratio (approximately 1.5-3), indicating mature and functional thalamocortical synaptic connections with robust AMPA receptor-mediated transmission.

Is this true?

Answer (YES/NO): NO